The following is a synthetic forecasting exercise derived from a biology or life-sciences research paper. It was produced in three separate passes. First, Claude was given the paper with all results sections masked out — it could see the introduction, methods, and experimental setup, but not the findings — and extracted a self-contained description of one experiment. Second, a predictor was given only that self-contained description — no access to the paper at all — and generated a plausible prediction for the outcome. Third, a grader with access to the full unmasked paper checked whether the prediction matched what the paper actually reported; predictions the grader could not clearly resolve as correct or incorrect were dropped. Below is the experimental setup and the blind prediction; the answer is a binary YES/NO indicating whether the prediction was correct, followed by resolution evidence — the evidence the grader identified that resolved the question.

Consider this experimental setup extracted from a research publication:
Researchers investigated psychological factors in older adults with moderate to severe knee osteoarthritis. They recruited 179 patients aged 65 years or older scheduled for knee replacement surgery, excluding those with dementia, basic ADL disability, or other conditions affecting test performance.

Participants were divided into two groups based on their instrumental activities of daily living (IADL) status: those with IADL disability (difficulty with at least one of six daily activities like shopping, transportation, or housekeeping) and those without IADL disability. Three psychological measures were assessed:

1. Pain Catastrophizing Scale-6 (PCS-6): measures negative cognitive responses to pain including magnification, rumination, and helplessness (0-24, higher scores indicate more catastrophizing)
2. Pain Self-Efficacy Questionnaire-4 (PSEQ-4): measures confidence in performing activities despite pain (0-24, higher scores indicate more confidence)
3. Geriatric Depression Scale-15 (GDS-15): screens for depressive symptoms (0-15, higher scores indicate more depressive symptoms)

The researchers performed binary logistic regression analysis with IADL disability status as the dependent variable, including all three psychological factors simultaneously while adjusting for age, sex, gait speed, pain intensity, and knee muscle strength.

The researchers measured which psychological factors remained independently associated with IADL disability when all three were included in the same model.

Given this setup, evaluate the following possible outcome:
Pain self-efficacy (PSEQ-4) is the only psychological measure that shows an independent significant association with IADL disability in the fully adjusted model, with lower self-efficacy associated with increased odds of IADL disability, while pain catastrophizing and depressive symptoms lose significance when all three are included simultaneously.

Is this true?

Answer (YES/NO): YES